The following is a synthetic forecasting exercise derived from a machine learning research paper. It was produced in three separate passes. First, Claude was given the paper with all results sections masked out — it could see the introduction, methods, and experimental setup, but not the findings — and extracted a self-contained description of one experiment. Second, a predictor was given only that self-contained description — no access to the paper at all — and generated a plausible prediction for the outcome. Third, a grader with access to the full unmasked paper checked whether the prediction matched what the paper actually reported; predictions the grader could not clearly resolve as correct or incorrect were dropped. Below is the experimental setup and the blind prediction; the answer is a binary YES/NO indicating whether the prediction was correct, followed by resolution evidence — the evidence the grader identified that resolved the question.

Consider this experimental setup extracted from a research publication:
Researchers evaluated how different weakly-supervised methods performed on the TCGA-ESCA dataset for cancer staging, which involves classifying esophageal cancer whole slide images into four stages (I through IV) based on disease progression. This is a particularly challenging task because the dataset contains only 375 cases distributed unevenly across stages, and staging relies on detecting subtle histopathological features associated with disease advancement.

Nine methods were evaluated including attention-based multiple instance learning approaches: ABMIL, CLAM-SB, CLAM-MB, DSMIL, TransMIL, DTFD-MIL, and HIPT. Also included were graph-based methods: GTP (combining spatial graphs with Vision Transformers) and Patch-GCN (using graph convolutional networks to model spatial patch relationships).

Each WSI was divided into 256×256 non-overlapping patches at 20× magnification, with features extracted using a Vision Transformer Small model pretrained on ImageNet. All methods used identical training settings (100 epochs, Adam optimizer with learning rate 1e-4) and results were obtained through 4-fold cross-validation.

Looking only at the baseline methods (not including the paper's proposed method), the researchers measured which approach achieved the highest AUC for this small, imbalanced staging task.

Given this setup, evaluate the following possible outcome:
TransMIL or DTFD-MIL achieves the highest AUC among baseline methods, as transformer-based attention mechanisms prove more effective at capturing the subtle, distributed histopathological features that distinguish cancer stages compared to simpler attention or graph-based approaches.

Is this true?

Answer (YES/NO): NO